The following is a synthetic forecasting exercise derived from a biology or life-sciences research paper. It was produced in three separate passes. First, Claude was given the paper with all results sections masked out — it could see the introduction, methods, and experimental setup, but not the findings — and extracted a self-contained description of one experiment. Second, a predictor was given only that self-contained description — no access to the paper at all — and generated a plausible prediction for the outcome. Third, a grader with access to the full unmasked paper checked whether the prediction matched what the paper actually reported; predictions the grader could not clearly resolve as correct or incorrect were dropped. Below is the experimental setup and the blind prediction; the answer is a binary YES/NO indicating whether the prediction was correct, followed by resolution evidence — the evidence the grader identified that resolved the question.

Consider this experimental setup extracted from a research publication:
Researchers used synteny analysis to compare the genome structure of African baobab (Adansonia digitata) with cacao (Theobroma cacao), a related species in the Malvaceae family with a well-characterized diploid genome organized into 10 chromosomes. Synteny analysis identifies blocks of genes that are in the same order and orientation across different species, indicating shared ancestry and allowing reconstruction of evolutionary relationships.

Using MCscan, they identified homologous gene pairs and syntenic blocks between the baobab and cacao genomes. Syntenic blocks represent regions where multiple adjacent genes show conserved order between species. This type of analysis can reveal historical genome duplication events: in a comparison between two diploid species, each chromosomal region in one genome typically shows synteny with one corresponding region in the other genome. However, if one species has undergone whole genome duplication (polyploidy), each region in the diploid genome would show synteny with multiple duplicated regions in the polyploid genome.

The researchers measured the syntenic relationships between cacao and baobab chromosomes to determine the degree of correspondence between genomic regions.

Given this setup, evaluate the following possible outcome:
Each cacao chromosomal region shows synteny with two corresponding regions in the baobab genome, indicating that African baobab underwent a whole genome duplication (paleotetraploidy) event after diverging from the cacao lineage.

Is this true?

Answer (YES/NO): NO